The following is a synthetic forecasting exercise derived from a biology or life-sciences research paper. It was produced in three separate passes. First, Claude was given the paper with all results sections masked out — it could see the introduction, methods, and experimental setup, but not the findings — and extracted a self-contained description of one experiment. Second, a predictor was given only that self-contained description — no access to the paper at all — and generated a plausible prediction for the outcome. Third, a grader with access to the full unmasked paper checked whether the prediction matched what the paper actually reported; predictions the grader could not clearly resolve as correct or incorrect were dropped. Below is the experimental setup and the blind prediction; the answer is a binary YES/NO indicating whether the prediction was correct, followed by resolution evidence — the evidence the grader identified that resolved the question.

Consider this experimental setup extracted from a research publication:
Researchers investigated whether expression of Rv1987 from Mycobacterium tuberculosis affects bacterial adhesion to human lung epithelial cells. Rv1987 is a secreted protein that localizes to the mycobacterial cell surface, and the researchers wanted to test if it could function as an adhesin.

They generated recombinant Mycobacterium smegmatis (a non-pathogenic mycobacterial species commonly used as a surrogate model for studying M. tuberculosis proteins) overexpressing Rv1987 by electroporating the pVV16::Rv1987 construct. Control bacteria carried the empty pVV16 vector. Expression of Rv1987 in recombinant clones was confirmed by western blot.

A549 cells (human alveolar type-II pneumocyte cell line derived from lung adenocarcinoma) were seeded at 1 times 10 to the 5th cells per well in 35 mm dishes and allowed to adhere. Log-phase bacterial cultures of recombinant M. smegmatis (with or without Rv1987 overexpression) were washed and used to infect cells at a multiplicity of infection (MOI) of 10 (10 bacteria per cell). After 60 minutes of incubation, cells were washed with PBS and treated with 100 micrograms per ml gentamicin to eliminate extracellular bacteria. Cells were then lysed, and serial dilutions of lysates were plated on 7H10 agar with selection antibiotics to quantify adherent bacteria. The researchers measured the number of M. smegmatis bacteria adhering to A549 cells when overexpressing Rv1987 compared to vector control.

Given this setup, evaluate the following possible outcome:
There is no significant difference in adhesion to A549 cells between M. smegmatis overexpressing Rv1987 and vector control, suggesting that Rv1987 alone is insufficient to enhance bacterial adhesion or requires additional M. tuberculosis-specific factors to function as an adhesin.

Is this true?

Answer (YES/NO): NO